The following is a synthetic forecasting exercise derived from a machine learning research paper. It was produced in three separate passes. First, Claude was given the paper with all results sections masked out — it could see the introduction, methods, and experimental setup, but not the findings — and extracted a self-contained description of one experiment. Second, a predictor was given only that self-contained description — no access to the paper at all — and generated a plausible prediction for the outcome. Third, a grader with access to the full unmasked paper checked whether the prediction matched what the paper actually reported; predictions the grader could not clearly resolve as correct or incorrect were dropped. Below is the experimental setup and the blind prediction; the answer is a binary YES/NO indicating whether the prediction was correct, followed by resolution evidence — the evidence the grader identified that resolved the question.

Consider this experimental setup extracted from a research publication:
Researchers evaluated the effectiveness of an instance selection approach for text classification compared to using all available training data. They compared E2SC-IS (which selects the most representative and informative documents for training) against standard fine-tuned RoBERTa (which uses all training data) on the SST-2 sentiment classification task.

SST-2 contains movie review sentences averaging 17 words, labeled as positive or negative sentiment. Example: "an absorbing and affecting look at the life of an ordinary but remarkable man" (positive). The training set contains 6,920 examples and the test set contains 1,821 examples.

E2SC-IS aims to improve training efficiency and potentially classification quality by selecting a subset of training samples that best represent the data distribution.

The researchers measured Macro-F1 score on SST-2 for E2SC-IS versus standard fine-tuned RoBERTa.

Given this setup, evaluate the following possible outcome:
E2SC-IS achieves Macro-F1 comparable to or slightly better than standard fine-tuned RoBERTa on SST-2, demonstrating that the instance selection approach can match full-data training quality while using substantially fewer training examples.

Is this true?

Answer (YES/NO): NO